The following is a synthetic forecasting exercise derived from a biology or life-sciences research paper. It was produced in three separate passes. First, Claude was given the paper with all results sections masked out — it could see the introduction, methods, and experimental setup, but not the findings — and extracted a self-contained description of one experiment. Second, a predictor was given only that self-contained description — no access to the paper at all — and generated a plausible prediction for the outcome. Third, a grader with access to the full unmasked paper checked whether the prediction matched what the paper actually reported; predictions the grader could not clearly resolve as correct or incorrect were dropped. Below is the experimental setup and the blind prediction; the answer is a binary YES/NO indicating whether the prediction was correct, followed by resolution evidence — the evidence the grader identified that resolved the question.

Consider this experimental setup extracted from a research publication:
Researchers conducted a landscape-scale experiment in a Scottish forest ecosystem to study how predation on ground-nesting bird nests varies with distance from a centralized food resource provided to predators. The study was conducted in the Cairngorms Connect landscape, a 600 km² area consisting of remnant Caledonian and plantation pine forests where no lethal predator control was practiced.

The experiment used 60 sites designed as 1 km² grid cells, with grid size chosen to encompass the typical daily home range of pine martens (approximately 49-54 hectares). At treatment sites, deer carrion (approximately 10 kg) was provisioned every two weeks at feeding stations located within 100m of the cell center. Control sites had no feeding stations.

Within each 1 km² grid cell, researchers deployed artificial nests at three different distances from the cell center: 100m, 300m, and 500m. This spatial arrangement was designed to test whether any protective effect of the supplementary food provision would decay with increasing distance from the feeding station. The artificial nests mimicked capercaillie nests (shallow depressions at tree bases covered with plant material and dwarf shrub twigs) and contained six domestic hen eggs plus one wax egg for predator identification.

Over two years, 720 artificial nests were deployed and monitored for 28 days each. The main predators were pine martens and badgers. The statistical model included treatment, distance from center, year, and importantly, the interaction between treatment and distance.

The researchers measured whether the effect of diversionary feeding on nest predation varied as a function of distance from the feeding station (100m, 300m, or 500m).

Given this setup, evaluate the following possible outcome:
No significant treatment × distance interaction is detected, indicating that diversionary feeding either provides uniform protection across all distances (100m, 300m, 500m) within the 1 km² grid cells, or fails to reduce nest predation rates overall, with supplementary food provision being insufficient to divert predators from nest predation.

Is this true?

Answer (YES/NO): YES